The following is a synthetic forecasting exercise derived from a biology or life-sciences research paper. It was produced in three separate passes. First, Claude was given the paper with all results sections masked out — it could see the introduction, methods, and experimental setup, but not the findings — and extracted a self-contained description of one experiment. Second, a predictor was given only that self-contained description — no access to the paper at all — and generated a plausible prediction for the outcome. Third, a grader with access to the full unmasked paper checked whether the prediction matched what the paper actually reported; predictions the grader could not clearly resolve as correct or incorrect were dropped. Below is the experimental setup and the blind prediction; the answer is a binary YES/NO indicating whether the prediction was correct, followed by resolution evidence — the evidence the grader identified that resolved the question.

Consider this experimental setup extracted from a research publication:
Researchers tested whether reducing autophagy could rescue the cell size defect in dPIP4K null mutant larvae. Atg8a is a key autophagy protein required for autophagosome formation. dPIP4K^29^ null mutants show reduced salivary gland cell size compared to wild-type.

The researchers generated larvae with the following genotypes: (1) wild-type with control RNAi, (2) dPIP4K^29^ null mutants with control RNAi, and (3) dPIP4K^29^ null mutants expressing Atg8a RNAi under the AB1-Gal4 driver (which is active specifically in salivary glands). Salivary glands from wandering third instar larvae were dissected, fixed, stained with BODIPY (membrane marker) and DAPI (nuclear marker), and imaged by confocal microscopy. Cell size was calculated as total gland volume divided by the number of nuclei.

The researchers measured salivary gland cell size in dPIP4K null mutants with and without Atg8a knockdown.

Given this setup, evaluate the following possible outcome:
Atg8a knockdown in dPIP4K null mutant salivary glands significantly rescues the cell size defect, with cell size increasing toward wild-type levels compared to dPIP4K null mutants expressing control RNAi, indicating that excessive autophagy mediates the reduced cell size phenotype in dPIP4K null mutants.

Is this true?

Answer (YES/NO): YES